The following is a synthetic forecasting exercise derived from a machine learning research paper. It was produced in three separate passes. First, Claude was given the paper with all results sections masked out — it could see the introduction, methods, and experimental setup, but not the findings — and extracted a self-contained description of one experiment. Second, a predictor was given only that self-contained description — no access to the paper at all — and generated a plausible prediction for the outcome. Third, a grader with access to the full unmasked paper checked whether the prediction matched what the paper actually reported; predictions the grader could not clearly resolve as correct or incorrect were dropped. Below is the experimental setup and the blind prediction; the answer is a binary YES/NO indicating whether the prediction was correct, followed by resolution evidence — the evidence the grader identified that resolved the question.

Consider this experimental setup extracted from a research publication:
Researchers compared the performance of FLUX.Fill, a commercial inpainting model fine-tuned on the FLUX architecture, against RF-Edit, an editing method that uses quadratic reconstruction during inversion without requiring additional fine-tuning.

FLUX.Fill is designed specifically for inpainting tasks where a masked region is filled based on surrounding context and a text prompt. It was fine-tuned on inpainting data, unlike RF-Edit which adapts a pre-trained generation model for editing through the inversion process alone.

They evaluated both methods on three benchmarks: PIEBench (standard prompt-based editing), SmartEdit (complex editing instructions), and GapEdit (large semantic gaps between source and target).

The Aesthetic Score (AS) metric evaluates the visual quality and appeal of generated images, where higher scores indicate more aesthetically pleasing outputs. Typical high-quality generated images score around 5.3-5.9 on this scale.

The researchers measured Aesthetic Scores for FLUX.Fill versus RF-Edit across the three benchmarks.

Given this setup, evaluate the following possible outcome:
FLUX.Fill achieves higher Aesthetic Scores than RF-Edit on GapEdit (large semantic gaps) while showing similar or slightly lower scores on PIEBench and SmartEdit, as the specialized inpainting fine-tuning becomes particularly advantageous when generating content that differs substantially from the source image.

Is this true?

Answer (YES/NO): NO